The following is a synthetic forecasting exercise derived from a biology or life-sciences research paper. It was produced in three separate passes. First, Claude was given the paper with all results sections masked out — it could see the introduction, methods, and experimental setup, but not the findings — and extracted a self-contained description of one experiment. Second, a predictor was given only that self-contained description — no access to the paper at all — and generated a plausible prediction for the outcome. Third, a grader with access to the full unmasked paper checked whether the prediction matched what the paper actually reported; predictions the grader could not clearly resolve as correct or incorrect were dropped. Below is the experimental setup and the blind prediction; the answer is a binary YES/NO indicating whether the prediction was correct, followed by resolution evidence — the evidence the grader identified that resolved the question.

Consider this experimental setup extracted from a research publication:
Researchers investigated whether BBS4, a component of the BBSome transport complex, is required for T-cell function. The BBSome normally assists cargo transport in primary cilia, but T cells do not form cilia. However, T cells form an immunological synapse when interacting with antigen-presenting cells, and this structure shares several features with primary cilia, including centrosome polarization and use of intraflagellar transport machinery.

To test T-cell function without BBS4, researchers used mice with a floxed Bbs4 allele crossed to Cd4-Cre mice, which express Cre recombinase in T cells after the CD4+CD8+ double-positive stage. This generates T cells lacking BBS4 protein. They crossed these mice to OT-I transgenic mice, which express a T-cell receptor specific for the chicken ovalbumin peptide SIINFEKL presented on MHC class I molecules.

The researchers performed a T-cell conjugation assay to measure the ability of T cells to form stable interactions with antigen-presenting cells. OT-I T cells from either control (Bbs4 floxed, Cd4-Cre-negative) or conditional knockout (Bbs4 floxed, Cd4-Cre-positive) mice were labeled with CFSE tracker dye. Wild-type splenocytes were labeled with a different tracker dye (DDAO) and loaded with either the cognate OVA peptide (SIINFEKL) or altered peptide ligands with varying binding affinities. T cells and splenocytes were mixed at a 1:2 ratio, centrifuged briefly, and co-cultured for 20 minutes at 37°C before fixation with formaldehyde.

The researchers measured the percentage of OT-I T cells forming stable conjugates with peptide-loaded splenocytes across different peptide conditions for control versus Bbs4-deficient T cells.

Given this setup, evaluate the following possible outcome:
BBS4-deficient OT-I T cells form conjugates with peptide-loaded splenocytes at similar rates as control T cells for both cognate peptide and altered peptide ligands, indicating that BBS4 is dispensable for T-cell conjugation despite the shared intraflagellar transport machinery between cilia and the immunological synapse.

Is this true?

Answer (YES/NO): YES